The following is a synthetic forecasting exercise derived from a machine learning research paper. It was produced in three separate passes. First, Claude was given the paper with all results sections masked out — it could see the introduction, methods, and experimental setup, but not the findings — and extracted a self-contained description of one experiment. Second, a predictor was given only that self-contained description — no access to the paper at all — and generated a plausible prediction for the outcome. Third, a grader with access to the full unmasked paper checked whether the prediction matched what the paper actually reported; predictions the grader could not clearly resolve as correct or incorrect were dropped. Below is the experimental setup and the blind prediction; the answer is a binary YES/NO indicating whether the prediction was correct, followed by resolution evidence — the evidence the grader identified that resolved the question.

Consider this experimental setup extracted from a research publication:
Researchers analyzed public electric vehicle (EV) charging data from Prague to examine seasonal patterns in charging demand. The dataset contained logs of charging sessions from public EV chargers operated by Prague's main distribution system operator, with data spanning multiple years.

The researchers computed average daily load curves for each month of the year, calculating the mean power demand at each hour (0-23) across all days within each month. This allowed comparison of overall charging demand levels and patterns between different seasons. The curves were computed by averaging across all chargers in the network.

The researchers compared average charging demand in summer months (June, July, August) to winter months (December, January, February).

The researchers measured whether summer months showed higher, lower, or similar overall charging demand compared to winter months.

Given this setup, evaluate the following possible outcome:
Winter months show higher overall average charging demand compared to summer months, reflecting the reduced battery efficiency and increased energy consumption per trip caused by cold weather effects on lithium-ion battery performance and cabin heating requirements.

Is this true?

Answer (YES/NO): YES